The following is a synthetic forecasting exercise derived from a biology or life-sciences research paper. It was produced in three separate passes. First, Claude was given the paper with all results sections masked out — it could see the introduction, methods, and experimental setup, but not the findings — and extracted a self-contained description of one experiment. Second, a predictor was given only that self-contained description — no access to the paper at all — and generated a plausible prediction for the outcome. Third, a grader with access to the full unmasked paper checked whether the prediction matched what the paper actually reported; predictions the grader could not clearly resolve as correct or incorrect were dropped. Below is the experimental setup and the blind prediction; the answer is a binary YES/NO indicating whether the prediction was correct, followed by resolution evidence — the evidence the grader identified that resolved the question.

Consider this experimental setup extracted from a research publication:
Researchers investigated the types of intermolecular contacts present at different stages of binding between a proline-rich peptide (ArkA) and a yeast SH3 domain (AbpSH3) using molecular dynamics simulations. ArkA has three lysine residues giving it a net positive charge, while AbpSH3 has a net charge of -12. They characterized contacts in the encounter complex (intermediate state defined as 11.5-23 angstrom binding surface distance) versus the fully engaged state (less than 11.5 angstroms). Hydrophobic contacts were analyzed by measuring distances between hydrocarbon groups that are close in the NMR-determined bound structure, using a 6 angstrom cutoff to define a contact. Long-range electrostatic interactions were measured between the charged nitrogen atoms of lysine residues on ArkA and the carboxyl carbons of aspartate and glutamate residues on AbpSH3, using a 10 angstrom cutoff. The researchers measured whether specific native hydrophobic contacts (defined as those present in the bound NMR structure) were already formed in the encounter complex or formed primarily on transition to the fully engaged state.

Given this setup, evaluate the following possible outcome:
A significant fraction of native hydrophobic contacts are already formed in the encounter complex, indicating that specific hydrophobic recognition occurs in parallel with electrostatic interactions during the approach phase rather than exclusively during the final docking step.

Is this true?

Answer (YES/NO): NO